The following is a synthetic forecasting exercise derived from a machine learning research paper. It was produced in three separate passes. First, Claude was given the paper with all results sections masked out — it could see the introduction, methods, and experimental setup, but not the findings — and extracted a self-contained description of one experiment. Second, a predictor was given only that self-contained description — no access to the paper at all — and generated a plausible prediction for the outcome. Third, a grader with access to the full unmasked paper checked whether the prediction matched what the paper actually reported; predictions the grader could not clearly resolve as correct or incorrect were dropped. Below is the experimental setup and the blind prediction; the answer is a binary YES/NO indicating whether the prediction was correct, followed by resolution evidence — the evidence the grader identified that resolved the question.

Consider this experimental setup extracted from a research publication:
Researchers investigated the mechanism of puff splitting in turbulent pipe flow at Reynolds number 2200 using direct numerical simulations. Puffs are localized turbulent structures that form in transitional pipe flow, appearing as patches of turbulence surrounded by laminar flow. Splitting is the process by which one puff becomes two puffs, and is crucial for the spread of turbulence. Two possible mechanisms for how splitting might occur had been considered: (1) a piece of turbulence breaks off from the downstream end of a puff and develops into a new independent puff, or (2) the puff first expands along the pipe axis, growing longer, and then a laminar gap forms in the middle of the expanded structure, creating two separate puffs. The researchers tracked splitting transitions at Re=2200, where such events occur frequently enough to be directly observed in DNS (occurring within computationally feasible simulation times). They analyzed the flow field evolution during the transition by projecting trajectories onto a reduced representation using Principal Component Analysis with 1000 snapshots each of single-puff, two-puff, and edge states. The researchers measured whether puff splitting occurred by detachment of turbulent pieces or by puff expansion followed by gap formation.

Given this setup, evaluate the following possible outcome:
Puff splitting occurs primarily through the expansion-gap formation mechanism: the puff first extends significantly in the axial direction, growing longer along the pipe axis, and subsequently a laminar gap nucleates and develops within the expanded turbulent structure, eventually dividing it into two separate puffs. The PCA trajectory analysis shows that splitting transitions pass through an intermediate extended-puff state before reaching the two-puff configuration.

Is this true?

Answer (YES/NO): YES